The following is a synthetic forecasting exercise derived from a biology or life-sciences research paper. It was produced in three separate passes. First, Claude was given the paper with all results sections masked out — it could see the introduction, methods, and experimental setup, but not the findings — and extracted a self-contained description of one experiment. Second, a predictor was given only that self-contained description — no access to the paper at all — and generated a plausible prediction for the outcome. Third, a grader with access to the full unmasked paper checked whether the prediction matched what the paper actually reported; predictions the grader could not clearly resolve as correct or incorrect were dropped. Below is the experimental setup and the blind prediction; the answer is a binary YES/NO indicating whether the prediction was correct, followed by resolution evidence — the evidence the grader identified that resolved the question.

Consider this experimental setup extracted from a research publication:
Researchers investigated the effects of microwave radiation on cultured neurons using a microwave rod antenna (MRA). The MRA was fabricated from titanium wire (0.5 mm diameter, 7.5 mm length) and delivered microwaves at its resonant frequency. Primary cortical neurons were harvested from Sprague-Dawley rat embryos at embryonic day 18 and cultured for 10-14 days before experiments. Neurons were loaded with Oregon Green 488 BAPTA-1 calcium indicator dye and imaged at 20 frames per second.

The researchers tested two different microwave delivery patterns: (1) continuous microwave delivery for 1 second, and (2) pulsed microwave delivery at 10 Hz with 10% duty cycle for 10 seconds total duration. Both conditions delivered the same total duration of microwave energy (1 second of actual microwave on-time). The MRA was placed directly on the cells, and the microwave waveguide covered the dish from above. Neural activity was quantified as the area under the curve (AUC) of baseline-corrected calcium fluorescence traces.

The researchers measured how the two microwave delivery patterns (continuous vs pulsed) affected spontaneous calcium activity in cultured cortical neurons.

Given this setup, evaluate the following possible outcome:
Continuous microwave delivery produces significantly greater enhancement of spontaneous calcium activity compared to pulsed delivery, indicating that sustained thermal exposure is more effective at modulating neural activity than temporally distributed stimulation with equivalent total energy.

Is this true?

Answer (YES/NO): NO